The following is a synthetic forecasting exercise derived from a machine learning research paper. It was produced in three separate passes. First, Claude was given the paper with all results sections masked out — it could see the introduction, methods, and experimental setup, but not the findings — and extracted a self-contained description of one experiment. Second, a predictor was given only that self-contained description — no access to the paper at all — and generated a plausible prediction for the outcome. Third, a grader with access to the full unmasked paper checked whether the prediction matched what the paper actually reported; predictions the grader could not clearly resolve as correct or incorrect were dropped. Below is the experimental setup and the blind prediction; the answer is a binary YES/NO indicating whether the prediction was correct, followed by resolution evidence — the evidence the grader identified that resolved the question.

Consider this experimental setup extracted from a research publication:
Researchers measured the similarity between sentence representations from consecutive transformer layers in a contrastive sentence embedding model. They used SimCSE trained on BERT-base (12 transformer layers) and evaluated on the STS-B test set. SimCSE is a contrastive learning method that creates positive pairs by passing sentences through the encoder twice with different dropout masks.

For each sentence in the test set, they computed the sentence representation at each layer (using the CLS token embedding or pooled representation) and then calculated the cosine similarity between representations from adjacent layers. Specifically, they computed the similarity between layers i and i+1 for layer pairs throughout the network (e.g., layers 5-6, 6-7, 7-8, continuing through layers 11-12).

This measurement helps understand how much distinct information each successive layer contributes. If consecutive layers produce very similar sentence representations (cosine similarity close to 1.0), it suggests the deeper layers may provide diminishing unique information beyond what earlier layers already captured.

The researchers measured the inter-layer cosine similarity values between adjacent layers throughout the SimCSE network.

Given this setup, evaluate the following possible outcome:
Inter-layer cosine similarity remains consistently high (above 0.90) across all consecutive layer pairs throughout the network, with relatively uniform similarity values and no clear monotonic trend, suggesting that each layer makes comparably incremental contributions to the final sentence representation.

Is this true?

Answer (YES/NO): NO